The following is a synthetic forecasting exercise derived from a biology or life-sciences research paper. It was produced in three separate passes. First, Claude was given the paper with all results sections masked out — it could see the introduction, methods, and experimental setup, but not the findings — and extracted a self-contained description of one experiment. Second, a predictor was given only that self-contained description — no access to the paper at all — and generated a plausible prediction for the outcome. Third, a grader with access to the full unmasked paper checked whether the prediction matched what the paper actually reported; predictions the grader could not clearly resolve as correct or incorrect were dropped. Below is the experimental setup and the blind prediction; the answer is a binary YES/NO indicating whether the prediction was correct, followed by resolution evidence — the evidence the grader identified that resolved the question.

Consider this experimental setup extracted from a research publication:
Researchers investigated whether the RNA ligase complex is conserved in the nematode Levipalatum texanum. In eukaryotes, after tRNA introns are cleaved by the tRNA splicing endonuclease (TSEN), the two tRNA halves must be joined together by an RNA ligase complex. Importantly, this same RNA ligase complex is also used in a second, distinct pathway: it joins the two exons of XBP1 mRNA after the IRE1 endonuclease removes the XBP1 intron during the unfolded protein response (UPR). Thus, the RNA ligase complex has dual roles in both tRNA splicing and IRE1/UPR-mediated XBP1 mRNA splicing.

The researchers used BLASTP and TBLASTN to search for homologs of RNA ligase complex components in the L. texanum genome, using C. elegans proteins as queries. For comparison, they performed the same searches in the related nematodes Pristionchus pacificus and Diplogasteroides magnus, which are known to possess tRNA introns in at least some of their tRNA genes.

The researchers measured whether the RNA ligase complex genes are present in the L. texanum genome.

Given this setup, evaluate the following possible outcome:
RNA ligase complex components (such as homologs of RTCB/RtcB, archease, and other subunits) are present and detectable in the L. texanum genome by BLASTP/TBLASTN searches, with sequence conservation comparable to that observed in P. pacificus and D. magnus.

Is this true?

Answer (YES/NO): YES